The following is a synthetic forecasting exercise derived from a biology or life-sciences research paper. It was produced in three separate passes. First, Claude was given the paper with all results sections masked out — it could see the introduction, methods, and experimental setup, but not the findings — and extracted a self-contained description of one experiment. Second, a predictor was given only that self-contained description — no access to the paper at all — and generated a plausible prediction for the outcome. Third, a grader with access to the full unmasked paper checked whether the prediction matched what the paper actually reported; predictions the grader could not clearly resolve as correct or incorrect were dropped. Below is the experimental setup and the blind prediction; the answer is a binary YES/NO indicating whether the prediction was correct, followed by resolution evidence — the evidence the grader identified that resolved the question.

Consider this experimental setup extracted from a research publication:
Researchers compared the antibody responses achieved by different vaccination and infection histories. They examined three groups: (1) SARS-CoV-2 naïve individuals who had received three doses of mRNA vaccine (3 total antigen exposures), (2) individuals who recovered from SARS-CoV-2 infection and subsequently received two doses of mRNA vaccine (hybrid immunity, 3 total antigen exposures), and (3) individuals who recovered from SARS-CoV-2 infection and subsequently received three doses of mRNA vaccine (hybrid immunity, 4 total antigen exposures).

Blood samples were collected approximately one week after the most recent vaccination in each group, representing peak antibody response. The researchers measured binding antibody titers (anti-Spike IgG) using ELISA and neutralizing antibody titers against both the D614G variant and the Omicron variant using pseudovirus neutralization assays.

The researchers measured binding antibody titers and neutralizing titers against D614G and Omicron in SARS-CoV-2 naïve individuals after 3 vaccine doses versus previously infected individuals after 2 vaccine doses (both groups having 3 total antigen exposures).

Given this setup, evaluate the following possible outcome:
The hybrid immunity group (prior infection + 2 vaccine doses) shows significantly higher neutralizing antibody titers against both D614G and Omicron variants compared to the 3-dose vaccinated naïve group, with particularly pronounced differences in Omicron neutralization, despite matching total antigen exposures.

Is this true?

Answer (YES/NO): NO